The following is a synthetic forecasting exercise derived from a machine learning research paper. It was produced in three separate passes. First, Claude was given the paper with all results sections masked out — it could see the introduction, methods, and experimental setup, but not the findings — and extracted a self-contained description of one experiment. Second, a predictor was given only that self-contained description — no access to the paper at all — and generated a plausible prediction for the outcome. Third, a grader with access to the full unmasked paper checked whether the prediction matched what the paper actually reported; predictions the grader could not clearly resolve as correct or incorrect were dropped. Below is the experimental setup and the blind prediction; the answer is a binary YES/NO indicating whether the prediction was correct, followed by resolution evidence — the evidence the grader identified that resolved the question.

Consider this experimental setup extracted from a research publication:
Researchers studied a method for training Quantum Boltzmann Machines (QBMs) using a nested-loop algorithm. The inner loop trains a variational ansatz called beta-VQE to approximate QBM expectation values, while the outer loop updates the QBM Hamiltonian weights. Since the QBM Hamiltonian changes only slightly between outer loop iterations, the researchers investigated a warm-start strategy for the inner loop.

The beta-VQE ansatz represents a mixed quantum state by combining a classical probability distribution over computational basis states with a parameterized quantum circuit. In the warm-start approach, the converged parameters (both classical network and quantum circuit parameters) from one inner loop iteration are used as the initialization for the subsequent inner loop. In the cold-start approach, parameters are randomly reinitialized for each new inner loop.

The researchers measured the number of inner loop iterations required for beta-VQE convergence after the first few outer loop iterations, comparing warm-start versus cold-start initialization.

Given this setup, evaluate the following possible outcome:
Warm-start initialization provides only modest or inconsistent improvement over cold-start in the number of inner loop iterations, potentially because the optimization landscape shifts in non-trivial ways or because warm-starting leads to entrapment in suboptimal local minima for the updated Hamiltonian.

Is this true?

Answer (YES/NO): NO